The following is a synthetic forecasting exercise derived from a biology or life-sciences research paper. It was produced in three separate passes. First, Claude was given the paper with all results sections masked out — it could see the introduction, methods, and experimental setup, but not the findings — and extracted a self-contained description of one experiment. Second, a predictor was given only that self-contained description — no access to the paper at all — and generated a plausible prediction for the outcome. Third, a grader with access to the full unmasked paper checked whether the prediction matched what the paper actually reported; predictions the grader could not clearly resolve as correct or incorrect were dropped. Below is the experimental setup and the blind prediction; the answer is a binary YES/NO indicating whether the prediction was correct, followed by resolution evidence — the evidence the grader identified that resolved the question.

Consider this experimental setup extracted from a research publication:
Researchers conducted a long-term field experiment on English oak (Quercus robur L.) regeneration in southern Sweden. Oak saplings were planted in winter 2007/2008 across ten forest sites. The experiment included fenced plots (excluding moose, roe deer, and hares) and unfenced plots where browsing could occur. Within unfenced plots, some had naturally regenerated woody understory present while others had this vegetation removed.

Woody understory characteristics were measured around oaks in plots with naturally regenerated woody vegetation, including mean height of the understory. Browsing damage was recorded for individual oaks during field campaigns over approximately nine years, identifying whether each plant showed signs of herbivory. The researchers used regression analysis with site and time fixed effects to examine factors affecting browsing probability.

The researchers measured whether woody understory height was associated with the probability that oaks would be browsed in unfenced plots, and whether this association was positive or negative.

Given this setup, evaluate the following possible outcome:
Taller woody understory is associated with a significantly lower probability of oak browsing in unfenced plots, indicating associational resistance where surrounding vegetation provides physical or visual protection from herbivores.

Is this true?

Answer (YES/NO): YES